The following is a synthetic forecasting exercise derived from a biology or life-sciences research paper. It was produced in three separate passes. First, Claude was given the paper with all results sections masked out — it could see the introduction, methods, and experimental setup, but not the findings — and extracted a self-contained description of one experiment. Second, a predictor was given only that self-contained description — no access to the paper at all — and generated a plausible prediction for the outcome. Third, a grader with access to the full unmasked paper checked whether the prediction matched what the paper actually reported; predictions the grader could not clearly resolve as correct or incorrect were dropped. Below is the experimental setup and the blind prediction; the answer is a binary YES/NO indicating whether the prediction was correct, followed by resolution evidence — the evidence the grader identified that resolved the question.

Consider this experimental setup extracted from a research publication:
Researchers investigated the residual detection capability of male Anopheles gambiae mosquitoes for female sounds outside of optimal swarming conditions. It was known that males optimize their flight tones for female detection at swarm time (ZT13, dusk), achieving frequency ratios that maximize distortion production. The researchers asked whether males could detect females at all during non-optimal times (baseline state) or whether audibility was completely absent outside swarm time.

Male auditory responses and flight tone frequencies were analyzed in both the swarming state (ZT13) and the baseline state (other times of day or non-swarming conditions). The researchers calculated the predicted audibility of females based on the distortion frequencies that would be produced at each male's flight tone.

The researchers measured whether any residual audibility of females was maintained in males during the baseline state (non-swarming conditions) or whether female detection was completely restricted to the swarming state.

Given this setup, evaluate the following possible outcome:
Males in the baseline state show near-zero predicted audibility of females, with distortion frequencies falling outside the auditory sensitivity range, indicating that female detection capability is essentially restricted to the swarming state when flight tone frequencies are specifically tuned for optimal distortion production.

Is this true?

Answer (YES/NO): NO